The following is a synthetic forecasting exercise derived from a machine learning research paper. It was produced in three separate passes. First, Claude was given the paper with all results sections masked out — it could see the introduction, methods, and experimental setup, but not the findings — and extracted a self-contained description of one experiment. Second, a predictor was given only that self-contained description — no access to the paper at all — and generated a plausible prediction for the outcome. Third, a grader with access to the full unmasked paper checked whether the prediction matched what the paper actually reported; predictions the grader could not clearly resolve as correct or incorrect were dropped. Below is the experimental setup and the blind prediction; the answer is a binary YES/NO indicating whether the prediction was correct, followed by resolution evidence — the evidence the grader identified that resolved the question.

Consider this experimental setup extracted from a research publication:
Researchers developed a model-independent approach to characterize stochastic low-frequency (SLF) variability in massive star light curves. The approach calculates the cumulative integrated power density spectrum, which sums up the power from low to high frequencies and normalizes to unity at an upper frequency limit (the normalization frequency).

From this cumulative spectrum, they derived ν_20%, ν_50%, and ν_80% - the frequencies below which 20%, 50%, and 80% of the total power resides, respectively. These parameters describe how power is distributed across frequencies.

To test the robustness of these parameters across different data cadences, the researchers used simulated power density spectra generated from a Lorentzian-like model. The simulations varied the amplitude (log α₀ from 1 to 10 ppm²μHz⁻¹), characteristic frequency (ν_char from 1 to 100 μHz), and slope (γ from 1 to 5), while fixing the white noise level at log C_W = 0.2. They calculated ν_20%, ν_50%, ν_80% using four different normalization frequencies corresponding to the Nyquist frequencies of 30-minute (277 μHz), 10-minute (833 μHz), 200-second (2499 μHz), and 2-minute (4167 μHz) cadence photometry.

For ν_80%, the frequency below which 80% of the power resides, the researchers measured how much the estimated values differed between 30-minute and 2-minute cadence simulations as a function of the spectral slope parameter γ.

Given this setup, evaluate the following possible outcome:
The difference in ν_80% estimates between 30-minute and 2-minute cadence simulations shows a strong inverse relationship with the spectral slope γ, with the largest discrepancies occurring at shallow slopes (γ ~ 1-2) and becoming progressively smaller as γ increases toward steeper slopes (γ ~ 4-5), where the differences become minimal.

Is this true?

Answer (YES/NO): NO